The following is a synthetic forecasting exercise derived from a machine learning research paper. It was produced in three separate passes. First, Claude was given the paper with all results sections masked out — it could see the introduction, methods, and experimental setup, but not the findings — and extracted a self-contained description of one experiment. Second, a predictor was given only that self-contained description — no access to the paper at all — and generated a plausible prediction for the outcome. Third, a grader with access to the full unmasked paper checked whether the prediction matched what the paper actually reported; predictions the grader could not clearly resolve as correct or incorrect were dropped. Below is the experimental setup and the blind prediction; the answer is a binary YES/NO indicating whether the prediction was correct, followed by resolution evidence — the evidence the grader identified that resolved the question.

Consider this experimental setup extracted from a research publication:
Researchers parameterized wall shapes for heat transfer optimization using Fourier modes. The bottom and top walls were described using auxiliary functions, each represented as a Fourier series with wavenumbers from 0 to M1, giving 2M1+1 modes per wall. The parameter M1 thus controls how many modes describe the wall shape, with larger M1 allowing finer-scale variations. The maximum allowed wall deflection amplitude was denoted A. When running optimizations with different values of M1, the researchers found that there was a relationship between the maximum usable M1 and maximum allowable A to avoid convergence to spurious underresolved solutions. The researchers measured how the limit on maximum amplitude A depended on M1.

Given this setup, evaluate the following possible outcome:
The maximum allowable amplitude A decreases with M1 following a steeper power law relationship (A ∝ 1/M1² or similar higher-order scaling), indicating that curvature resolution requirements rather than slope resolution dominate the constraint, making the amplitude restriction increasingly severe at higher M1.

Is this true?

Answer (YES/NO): NO